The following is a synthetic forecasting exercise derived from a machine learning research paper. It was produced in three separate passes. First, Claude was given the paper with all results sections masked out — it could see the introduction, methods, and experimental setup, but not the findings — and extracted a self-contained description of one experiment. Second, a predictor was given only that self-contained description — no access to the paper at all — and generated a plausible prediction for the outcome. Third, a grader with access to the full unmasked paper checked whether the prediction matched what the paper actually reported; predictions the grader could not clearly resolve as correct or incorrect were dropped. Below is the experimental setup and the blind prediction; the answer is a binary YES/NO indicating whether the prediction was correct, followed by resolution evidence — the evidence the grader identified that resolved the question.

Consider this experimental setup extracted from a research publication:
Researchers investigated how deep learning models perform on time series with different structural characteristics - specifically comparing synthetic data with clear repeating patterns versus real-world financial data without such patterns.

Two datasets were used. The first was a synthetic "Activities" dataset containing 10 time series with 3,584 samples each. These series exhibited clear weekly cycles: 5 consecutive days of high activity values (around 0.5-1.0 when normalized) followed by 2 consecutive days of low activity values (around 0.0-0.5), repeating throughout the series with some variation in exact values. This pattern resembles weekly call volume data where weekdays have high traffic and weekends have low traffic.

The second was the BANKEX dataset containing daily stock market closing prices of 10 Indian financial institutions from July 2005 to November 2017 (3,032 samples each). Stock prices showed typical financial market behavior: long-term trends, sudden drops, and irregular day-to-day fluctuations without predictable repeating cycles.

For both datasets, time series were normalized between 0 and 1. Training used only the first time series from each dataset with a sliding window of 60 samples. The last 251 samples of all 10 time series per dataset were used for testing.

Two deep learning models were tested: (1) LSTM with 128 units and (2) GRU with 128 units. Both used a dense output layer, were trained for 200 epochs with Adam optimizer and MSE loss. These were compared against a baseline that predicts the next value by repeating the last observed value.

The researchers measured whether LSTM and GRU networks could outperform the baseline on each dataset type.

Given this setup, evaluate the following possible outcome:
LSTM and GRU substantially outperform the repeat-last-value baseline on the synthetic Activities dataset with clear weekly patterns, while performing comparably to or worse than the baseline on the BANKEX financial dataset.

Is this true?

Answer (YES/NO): YES